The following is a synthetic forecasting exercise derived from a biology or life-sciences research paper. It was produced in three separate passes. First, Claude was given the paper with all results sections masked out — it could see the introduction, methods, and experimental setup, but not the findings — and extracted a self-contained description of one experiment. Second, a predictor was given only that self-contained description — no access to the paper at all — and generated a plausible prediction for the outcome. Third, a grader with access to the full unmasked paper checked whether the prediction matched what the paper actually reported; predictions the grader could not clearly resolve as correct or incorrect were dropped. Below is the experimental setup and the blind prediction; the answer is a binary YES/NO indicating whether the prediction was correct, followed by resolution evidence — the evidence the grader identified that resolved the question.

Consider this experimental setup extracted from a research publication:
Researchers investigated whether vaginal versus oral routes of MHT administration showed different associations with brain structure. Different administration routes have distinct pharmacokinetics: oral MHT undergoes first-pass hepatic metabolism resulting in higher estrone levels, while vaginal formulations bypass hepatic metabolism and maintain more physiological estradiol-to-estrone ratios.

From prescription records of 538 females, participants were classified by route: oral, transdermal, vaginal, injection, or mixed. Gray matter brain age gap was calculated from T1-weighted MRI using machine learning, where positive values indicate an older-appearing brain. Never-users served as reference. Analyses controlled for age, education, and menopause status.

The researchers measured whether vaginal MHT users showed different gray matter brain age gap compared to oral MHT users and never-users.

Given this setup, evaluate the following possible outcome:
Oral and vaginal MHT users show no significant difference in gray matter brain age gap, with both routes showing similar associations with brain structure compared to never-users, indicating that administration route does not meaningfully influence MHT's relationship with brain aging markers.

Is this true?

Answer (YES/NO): YES